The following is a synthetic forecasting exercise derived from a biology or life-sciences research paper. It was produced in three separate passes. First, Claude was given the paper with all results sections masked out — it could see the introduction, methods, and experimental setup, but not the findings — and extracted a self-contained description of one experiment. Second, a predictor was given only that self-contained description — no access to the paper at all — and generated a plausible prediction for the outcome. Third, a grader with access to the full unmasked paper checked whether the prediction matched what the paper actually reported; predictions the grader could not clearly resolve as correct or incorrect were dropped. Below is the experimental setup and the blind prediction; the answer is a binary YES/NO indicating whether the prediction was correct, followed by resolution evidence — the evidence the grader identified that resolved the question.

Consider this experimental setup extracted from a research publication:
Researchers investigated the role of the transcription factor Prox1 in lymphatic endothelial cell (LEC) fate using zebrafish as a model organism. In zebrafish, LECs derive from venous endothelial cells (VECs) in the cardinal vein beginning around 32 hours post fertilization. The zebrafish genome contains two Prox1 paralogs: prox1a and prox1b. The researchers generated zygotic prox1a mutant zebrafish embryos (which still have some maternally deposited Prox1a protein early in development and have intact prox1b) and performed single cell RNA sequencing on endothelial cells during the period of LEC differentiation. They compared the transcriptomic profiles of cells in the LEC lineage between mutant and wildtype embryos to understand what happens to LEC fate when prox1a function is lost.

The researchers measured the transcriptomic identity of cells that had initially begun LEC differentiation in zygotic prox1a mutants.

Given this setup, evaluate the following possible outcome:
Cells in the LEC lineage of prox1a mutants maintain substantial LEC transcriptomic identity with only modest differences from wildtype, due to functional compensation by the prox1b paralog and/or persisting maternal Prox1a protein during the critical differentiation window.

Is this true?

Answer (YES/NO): NO